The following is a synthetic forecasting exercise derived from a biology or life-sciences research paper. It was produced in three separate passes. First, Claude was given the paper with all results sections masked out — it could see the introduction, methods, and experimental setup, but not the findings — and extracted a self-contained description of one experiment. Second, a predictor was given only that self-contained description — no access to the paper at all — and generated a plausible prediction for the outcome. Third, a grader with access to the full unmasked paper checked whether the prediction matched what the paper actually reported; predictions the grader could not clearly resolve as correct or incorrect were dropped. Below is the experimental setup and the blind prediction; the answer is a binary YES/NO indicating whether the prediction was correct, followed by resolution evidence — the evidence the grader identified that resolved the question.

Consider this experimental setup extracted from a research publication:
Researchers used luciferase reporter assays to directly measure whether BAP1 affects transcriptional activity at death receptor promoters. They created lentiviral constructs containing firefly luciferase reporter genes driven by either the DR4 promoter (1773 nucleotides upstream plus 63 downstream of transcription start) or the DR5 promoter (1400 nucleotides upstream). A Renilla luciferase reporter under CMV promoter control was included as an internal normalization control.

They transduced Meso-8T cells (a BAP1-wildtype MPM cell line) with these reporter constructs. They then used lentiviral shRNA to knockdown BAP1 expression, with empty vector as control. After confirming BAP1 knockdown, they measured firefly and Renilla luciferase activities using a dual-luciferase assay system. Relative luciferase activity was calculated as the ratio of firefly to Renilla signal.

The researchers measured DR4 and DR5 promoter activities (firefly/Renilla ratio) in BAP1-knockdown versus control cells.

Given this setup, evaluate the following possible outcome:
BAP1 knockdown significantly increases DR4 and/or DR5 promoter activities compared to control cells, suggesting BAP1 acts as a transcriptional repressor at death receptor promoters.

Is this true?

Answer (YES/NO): YES